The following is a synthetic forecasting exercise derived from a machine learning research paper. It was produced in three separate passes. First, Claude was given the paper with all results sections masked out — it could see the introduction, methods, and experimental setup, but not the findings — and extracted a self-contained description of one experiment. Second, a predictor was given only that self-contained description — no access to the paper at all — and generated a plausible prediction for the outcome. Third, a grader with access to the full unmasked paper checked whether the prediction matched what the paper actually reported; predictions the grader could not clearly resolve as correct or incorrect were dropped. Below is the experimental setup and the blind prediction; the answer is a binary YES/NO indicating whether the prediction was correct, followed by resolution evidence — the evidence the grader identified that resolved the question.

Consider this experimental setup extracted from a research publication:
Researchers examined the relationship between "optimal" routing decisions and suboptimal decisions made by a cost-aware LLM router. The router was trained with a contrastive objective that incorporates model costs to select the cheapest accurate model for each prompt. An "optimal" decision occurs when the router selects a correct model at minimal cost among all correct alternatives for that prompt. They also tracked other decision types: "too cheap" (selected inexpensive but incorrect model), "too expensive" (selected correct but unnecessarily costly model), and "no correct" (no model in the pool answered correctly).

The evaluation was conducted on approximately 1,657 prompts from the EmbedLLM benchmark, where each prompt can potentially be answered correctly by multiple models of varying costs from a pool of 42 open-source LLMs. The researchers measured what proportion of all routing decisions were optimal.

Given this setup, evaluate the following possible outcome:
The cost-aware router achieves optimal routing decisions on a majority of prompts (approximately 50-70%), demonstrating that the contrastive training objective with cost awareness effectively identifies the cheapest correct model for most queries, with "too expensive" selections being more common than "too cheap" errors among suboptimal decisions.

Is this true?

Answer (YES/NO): NO